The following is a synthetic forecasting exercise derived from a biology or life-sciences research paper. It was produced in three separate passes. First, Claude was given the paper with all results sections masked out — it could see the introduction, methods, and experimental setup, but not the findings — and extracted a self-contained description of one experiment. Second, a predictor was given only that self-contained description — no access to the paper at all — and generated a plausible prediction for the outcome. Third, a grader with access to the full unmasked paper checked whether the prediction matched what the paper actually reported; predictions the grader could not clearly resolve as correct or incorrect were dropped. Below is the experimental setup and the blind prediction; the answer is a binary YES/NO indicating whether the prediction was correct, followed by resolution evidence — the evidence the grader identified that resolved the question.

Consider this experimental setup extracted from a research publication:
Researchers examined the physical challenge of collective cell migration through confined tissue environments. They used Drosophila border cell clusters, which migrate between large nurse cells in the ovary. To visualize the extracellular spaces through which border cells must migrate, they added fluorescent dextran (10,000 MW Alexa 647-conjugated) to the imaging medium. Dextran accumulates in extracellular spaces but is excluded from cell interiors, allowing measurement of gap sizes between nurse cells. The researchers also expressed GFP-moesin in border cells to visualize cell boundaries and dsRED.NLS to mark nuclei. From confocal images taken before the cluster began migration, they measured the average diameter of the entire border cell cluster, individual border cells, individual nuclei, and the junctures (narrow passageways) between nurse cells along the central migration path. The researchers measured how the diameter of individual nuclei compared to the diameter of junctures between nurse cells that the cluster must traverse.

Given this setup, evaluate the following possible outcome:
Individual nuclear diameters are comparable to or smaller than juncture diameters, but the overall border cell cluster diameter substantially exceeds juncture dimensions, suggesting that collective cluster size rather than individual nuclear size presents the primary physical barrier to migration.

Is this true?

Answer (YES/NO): NO